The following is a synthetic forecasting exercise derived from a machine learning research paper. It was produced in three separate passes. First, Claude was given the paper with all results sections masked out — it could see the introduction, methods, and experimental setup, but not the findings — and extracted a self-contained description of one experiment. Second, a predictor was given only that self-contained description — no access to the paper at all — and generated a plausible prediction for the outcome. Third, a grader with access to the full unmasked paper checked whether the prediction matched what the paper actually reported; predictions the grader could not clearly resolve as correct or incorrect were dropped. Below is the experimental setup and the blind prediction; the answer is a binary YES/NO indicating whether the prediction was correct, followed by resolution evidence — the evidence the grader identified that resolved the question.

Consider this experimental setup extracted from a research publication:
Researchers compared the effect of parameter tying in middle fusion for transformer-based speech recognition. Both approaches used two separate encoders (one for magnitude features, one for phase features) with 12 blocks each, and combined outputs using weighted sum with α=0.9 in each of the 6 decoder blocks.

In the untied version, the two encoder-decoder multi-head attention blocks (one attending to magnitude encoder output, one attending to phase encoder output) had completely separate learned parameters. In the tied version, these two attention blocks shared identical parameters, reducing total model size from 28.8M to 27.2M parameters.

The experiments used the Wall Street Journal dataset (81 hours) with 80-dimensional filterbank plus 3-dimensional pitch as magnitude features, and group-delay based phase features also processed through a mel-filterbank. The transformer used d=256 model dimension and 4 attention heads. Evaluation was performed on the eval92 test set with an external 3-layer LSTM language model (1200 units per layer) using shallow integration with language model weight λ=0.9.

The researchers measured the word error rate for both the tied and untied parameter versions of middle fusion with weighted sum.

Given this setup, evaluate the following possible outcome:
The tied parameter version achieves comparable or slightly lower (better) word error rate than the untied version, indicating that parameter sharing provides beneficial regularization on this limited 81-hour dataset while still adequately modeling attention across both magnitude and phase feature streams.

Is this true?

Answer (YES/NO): YES